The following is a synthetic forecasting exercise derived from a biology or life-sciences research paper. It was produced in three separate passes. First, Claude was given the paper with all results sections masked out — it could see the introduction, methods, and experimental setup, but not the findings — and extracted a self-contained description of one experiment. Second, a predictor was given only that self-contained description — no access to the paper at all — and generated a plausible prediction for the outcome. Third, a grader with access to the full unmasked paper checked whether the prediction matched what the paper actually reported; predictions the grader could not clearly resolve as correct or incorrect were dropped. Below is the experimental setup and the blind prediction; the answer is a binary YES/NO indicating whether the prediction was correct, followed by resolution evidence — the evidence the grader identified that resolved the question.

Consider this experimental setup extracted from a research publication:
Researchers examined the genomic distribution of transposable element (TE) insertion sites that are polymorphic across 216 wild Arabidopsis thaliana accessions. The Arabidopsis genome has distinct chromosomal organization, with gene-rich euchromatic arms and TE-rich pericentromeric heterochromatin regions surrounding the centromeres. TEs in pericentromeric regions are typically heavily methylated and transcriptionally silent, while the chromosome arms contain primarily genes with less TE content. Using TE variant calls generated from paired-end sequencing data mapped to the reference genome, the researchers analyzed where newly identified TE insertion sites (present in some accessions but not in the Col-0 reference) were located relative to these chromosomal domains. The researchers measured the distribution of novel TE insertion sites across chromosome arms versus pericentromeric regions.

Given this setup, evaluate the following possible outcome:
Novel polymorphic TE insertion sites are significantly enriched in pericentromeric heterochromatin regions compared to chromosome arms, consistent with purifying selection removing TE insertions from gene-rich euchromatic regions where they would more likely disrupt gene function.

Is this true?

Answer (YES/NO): YES